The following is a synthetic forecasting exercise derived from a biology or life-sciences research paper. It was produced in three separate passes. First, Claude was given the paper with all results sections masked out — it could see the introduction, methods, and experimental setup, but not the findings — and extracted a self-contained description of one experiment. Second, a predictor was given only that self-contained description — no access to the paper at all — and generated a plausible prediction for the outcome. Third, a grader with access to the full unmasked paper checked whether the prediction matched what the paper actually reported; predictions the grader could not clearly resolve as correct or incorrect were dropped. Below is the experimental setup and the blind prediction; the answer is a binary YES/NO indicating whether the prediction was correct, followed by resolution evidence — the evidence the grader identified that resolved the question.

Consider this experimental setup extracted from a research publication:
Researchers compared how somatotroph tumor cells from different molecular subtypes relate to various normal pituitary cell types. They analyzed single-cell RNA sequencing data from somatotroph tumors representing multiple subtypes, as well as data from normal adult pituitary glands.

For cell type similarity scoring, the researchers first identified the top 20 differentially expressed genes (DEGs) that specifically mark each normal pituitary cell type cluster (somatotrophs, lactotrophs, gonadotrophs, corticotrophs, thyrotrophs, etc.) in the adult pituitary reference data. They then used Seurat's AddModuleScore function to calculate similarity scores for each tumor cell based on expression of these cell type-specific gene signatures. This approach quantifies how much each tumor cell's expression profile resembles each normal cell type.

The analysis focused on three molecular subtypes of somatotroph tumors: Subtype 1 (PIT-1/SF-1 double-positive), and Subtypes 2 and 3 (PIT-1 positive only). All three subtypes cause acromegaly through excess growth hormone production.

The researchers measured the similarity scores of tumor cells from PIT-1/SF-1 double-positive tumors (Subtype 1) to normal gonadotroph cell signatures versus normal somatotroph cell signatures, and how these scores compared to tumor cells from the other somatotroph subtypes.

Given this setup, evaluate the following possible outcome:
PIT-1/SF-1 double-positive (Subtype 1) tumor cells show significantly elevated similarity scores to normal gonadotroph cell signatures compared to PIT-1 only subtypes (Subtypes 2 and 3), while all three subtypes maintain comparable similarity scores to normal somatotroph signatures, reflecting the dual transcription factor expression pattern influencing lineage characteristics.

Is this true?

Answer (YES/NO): NO